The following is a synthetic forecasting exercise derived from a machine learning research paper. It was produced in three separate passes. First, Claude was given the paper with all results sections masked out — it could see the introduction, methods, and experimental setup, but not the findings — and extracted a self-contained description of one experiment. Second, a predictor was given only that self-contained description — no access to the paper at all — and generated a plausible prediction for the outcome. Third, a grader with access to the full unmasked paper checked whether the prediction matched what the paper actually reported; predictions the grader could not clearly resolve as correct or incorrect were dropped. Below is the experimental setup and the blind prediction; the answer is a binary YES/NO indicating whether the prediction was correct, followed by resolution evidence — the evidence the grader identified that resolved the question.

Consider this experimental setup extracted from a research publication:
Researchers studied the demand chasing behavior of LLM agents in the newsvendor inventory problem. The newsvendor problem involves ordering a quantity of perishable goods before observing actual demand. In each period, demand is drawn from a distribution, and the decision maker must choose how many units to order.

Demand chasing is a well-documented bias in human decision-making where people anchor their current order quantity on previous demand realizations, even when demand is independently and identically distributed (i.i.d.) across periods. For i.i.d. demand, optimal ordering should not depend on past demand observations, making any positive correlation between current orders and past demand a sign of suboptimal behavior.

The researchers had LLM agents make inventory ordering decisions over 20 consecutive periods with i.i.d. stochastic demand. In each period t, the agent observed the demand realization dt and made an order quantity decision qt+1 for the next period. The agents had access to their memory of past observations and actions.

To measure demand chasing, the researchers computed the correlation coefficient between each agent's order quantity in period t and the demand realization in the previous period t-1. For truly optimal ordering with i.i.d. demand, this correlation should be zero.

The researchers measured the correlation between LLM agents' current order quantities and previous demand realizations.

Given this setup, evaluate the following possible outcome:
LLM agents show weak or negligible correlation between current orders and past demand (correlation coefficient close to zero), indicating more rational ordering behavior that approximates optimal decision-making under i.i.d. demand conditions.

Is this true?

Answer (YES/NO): YES